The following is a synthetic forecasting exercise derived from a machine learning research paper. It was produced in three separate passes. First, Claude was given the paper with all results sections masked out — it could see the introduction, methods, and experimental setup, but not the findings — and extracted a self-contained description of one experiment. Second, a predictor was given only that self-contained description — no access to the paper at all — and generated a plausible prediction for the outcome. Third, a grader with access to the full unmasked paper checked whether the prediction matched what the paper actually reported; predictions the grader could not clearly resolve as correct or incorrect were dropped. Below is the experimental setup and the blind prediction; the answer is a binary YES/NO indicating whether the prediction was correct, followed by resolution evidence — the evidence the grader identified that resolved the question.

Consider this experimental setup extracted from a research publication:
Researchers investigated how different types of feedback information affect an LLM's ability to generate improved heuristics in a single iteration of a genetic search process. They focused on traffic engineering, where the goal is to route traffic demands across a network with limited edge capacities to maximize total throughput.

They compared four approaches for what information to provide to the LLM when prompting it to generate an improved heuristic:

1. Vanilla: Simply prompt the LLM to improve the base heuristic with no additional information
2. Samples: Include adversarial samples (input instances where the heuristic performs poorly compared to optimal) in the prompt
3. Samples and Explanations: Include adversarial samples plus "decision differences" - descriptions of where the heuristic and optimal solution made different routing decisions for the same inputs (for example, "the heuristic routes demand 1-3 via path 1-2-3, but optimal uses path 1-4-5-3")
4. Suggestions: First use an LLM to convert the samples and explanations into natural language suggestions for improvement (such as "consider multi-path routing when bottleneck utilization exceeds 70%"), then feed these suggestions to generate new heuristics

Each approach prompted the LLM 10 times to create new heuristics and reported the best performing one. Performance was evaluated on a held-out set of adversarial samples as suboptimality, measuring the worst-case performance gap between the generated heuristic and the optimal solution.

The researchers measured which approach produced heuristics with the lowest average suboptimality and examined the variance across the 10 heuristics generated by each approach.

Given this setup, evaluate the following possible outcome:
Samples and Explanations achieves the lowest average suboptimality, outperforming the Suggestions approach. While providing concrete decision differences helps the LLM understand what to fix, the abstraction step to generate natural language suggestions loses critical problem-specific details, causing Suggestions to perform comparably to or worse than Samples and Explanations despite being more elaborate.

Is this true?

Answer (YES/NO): NO